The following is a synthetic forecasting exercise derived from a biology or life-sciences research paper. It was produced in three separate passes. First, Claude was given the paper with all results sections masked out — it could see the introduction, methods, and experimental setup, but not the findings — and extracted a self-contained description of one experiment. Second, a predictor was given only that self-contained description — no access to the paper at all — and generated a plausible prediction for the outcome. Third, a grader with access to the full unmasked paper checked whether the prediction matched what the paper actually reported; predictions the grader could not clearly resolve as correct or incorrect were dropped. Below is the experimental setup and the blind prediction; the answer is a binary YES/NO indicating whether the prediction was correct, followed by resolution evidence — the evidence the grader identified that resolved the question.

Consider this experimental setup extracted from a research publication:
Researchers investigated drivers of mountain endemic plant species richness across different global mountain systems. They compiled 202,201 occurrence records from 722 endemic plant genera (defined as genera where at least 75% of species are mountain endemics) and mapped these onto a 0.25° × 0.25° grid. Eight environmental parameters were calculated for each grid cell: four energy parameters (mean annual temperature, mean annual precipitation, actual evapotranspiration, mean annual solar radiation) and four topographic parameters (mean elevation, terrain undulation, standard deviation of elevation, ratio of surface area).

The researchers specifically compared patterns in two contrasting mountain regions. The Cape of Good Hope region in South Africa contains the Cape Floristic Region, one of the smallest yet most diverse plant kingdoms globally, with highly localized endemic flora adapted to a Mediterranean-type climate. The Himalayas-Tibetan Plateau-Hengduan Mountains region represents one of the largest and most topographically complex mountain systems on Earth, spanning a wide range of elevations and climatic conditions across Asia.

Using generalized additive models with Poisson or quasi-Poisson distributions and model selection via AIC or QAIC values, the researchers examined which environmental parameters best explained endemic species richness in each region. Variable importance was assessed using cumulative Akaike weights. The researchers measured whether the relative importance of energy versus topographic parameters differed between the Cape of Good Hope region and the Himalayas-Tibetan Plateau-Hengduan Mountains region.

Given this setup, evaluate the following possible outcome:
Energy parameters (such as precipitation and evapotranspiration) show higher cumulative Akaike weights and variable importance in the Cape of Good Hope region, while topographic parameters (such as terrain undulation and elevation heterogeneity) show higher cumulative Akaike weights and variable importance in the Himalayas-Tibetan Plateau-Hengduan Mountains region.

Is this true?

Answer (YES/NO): NO